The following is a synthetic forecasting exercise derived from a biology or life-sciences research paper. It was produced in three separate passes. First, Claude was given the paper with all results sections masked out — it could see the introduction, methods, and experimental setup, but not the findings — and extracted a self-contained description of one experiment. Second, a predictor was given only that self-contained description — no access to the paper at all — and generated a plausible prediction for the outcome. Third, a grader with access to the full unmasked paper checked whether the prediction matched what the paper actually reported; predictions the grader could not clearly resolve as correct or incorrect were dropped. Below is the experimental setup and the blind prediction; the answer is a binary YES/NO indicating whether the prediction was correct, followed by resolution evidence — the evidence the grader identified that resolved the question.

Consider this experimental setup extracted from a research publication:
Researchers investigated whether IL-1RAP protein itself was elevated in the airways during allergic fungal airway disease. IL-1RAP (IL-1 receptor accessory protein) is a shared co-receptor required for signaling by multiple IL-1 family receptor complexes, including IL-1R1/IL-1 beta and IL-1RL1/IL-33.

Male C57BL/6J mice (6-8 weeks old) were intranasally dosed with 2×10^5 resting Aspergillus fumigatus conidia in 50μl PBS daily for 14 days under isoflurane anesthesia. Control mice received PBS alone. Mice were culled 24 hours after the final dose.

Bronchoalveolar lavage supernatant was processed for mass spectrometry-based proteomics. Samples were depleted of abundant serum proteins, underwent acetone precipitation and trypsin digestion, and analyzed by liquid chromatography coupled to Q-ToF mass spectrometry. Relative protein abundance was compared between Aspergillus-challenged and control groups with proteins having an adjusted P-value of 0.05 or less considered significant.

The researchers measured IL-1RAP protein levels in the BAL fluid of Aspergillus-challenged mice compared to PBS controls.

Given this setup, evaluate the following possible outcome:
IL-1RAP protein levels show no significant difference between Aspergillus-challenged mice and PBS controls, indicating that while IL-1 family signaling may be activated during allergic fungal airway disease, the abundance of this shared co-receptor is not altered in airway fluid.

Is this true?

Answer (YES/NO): NO